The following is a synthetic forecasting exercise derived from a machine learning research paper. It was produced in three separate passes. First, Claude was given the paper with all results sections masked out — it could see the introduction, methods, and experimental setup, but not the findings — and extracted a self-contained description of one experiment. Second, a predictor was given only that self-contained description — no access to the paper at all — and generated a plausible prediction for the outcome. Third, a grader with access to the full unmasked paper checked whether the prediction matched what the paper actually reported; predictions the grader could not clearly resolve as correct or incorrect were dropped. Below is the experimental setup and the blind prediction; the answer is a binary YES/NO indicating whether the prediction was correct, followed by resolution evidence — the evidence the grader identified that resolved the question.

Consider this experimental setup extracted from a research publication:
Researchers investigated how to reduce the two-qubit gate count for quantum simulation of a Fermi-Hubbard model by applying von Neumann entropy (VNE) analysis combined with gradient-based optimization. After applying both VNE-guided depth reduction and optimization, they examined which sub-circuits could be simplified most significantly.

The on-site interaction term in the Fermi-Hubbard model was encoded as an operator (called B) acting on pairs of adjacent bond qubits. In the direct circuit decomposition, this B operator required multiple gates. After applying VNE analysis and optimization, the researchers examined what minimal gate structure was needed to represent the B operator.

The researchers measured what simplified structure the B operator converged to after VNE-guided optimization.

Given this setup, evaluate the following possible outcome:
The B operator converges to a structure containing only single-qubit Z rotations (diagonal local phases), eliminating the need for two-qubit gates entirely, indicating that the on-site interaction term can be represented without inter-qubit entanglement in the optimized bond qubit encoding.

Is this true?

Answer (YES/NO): NO